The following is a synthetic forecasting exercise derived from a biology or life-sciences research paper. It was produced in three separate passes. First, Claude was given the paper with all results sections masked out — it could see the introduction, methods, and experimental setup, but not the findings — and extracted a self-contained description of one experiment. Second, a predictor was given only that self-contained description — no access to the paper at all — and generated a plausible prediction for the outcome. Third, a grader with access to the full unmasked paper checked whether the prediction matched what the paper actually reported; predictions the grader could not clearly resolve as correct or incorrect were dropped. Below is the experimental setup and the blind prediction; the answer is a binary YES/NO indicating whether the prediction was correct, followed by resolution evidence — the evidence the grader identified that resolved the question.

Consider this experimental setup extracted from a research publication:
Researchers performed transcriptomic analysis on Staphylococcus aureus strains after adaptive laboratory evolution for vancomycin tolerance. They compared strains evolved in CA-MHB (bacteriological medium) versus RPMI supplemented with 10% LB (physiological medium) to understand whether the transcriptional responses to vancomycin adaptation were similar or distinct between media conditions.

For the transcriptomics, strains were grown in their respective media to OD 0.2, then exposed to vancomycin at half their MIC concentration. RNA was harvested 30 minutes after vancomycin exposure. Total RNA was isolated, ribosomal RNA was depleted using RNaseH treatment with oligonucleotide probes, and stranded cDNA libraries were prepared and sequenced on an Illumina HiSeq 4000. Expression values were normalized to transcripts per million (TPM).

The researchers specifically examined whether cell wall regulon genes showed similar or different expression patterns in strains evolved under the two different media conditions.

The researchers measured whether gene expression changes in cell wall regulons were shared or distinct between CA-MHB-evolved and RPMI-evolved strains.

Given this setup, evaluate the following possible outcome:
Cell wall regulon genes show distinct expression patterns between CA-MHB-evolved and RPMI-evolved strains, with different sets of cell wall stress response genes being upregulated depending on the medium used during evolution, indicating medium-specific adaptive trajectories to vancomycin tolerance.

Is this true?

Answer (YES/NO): NO